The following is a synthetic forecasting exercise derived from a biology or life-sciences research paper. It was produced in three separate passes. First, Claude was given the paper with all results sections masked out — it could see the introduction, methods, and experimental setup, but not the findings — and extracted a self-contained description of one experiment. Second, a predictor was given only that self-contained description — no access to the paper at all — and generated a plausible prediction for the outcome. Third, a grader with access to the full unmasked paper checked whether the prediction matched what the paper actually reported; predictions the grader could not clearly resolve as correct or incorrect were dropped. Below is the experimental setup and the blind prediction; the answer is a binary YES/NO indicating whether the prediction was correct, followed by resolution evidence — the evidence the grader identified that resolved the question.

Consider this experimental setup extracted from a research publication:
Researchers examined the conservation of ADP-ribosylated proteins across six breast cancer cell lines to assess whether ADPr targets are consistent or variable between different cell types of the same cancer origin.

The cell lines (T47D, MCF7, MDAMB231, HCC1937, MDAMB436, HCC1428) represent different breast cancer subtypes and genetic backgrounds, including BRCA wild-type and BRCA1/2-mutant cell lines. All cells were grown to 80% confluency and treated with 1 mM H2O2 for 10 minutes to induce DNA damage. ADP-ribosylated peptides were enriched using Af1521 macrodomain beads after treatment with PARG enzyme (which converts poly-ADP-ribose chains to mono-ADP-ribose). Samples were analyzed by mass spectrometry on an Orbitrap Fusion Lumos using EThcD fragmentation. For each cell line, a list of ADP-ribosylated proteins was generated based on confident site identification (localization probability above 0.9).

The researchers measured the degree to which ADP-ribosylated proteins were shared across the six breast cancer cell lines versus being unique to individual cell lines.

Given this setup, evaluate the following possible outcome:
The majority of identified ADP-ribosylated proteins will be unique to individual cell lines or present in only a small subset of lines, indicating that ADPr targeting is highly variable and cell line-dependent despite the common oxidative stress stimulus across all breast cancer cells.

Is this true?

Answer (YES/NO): NO